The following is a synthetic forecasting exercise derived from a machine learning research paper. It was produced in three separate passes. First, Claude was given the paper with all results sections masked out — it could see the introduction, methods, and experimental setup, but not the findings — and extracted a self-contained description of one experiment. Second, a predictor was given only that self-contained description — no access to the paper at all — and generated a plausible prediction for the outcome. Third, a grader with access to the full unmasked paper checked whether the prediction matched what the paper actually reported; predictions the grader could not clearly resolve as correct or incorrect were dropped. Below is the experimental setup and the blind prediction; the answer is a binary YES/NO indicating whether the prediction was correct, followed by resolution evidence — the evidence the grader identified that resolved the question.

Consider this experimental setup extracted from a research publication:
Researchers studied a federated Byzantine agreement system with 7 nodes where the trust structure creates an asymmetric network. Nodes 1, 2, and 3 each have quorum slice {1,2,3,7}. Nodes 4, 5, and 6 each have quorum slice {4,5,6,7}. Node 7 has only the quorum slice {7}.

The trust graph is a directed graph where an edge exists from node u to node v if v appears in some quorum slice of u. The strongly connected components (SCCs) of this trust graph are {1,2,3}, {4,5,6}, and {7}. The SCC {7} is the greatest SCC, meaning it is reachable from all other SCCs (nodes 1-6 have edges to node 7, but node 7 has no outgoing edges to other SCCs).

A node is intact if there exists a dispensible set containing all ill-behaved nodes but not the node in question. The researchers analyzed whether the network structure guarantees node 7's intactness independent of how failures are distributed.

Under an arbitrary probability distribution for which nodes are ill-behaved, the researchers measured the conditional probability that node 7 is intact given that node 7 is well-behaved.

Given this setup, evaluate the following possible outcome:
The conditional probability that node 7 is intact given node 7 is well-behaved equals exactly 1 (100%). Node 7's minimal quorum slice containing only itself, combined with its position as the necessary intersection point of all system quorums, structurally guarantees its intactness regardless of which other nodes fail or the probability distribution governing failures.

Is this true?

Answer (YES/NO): YES